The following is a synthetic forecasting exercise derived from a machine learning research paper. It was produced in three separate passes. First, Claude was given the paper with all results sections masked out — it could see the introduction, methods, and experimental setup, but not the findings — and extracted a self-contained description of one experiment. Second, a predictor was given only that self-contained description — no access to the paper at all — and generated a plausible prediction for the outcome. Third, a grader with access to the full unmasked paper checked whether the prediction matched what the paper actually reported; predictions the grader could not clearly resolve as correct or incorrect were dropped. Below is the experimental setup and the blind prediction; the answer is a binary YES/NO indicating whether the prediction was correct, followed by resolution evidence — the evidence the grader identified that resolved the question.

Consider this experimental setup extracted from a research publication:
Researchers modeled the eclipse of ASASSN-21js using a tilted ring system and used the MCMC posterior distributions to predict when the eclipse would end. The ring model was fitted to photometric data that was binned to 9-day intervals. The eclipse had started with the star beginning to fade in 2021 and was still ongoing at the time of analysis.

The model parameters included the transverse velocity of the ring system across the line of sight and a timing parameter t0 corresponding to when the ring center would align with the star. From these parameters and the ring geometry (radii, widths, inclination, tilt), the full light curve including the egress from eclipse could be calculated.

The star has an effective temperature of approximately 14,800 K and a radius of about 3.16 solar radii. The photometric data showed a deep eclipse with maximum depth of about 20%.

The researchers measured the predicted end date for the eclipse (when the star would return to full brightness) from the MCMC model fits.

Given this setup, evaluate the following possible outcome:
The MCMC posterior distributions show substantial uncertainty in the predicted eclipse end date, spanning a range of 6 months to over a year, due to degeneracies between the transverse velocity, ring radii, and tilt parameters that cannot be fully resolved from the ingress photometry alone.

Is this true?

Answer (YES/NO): NO